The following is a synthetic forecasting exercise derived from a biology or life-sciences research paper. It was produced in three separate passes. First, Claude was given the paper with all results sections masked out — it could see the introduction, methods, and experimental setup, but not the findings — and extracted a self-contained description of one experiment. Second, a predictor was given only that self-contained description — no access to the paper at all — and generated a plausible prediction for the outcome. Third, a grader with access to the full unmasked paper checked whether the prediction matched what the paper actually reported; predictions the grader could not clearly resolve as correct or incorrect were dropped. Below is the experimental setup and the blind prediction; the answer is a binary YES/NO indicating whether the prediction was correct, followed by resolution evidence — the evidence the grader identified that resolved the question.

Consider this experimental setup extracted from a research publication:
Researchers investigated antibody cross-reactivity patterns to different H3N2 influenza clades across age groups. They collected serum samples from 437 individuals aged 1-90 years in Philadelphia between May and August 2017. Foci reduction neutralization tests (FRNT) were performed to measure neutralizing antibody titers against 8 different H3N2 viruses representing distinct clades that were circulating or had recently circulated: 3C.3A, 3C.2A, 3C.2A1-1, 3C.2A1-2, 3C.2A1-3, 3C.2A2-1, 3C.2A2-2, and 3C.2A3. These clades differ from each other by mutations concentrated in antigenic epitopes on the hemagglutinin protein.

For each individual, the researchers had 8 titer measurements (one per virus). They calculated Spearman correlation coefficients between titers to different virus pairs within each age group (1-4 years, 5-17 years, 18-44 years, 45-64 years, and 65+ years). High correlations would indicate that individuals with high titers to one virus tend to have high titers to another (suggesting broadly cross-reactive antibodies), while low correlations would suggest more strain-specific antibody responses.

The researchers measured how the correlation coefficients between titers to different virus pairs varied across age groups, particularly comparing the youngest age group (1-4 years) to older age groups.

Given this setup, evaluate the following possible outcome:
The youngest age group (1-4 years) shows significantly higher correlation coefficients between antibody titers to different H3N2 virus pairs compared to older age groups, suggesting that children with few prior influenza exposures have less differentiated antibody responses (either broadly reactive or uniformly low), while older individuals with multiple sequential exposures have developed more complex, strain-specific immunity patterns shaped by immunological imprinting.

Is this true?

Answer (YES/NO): YES